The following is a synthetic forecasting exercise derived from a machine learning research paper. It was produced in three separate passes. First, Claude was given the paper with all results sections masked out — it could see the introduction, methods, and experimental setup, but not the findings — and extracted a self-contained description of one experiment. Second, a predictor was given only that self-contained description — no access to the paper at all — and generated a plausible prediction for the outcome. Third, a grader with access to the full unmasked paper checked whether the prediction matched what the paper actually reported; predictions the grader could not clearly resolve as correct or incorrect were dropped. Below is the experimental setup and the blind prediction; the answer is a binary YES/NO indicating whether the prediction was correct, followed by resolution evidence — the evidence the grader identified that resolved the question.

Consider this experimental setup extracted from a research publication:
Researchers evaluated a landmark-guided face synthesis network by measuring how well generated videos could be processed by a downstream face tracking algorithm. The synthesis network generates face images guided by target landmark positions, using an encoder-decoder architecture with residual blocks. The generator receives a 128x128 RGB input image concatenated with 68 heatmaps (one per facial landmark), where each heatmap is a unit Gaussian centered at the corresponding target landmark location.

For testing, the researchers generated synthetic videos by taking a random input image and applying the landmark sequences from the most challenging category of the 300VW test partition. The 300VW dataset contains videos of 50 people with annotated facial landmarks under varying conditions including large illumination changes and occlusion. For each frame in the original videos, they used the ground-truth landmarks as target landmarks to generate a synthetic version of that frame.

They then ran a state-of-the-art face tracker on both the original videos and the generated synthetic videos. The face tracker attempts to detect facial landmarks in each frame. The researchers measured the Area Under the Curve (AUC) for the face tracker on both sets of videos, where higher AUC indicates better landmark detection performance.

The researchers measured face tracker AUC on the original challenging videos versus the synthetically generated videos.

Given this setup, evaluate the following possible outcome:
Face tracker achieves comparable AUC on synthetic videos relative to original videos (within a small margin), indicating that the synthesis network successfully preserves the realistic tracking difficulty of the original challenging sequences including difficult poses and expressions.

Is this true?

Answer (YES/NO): NO